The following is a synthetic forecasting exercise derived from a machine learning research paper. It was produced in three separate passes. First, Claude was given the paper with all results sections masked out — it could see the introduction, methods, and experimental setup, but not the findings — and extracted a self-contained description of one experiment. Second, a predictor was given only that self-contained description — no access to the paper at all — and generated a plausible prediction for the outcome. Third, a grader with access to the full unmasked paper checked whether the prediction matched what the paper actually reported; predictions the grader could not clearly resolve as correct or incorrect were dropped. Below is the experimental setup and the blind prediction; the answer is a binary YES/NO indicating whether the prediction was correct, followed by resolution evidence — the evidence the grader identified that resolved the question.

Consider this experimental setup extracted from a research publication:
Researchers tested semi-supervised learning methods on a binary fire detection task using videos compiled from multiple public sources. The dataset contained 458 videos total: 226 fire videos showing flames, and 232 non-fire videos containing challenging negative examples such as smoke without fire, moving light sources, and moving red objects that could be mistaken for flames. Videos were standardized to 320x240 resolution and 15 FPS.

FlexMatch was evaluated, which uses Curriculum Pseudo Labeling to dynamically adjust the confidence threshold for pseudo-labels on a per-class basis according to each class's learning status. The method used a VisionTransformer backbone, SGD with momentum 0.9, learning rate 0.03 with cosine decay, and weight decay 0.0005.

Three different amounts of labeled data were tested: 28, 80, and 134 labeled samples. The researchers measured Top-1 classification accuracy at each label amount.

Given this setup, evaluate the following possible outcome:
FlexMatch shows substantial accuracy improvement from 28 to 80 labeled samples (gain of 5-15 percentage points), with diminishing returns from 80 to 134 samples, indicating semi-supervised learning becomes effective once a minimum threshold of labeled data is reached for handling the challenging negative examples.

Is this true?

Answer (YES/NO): NO